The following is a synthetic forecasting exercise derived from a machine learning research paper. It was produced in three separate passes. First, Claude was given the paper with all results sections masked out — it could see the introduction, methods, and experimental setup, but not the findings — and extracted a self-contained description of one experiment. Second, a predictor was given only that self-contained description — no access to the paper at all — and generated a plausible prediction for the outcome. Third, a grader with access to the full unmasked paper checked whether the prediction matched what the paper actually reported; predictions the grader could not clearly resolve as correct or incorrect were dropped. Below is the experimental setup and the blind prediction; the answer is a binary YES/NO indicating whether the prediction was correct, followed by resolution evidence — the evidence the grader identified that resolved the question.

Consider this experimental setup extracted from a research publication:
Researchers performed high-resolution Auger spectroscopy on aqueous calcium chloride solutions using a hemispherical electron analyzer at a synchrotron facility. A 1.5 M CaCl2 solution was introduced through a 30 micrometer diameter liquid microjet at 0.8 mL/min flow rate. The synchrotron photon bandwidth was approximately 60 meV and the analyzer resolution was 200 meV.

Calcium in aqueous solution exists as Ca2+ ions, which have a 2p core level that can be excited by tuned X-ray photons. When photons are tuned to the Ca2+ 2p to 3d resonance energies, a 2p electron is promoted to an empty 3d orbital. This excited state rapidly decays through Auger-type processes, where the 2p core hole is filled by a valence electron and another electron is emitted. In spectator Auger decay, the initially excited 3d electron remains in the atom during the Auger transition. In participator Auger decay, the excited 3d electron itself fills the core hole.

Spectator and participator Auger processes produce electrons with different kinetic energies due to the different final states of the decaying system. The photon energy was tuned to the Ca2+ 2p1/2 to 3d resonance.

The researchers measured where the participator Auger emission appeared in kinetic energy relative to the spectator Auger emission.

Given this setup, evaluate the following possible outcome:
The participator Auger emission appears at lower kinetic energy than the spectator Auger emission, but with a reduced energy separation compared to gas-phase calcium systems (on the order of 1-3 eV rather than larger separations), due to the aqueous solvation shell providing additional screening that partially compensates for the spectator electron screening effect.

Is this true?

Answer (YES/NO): NO